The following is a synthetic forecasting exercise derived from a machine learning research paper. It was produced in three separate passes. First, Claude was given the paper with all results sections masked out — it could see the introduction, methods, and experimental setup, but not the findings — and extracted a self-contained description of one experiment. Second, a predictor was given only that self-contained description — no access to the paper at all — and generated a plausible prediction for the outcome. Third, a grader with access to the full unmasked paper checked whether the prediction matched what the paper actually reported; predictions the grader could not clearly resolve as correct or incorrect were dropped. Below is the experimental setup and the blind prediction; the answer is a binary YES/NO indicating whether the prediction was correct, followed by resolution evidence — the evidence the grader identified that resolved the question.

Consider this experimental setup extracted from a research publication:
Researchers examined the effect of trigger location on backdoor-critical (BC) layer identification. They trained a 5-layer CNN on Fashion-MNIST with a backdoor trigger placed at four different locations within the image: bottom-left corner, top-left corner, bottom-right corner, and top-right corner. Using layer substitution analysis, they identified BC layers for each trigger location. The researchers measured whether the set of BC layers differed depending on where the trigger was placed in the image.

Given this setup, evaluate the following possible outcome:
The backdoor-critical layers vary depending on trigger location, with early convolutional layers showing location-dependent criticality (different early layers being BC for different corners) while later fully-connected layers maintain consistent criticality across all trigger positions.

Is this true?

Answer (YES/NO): NO